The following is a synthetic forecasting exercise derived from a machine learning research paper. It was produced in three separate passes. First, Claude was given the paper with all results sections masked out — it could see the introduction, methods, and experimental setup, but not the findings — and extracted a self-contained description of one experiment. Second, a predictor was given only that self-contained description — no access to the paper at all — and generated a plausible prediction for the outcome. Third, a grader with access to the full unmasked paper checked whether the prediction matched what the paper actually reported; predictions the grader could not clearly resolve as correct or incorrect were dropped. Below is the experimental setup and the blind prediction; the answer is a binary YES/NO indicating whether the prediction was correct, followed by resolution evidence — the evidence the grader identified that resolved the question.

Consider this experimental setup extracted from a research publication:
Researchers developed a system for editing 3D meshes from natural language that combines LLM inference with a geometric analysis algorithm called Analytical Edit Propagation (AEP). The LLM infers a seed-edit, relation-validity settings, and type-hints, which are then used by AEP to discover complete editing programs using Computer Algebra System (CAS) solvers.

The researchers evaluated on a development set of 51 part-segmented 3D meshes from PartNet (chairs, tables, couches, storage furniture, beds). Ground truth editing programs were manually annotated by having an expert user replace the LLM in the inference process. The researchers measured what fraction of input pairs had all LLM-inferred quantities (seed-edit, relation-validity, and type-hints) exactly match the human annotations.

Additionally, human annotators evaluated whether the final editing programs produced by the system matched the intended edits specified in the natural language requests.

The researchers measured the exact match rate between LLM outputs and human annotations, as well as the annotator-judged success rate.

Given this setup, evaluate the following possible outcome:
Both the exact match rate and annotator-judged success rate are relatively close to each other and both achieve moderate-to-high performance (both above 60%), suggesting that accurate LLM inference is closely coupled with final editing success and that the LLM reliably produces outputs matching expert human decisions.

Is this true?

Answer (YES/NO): NO